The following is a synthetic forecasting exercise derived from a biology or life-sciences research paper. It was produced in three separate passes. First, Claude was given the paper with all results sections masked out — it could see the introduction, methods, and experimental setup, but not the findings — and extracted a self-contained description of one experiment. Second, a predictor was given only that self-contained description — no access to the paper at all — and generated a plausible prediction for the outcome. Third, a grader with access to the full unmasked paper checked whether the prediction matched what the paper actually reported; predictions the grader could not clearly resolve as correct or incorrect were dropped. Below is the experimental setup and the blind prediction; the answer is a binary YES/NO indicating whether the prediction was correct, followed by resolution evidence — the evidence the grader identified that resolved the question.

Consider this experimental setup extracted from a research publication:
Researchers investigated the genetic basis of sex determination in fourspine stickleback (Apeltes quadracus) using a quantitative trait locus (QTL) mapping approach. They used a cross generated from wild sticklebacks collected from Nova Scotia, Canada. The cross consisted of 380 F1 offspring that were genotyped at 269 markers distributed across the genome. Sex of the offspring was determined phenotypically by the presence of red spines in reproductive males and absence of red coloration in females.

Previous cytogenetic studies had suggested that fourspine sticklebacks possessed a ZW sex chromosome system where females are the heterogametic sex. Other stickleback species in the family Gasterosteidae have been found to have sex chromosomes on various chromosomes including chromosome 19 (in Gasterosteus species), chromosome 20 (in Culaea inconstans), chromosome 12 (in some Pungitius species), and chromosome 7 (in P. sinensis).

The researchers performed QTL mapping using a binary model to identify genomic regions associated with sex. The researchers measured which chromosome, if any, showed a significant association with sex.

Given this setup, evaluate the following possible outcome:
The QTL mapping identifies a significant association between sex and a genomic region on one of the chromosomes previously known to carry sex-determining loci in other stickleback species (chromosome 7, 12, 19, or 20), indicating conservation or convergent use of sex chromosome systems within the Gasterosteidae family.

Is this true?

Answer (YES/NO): NO